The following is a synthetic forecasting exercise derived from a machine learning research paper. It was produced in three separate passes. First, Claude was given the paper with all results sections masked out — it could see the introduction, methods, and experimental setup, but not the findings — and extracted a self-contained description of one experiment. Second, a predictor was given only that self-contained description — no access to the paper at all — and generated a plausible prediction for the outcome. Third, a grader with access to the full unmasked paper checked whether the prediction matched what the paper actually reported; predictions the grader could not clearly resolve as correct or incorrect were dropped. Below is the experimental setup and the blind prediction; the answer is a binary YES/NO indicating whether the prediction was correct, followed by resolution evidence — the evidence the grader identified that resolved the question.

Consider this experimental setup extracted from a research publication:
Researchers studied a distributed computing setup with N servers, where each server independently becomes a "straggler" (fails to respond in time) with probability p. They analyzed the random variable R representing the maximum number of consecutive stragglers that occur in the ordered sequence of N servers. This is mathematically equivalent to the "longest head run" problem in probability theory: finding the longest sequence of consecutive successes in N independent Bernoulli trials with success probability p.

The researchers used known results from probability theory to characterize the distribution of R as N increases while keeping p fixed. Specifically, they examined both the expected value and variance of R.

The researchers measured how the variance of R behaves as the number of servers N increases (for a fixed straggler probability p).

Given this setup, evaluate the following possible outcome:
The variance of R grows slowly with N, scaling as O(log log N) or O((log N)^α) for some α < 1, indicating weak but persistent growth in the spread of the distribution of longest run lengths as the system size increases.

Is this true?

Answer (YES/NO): NO